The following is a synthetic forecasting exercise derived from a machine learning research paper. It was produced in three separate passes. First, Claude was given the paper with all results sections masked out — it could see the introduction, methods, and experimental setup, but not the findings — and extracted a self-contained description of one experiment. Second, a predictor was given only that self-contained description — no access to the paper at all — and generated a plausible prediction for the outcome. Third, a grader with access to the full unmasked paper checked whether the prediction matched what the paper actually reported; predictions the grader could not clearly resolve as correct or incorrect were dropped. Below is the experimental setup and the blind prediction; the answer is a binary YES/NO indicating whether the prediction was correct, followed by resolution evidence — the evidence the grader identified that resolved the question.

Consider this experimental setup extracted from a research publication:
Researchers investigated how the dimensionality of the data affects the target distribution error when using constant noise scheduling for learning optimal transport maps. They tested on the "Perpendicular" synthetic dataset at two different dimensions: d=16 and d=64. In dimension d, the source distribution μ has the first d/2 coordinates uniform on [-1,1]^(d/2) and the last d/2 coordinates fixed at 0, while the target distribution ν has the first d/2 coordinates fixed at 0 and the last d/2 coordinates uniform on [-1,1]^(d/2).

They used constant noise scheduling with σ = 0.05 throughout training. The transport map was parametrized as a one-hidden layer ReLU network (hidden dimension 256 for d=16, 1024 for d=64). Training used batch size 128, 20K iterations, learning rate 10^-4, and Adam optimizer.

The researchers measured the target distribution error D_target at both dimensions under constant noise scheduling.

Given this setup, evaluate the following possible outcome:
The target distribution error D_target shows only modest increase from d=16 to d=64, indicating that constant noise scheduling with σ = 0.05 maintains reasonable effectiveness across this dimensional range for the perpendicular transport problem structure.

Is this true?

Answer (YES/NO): NO